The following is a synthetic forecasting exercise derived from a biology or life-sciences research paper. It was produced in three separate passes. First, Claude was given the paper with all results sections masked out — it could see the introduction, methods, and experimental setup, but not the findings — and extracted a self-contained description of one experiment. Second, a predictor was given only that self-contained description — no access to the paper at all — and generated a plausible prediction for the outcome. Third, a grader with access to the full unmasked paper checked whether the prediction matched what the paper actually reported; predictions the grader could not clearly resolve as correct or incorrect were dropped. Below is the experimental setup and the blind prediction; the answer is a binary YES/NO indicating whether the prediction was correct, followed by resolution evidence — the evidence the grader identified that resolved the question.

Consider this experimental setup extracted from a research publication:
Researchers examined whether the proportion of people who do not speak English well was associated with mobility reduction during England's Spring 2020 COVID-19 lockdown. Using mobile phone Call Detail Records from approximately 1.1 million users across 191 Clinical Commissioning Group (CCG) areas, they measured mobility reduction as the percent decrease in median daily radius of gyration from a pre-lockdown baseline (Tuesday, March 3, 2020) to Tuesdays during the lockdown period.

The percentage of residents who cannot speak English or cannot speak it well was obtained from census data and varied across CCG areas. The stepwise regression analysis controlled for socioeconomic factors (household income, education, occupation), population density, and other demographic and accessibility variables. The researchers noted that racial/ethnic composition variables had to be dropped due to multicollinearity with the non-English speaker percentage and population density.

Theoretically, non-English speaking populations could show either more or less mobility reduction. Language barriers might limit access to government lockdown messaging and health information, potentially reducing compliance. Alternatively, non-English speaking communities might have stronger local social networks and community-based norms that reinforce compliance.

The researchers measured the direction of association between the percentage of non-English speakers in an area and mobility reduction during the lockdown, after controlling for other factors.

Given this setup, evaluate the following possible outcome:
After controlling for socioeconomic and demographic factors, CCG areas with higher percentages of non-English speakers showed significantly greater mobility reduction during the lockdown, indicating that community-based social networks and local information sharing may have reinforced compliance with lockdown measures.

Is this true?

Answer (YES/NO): NO